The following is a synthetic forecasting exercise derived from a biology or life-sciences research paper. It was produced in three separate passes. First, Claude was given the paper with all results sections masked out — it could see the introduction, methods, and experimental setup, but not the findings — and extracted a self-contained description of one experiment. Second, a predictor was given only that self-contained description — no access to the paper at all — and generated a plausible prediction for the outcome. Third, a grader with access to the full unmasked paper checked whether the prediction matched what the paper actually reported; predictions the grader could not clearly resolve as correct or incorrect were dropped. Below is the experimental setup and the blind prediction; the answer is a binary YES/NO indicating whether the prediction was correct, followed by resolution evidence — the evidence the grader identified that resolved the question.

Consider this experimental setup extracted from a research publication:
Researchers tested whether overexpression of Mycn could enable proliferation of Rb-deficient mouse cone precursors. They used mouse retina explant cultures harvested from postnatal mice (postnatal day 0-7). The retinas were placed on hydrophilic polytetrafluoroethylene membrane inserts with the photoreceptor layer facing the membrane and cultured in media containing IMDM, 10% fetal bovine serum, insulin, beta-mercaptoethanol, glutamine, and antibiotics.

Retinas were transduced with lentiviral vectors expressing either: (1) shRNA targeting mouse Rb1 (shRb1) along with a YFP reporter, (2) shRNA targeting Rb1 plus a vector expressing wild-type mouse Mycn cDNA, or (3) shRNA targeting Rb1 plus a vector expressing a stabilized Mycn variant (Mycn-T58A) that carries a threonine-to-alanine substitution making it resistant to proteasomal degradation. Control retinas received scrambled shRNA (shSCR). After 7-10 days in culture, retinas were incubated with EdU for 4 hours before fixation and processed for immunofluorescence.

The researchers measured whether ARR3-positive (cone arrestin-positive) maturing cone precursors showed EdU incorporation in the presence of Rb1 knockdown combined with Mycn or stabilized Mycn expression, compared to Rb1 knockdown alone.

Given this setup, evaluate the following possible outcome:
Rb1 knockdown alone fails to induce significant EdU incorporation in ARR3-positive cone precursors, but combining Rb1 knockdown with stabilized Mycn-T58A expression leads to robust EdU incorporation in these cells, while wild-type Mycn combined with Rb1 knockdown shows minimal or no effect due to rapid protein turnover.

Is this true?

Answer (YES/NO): NO